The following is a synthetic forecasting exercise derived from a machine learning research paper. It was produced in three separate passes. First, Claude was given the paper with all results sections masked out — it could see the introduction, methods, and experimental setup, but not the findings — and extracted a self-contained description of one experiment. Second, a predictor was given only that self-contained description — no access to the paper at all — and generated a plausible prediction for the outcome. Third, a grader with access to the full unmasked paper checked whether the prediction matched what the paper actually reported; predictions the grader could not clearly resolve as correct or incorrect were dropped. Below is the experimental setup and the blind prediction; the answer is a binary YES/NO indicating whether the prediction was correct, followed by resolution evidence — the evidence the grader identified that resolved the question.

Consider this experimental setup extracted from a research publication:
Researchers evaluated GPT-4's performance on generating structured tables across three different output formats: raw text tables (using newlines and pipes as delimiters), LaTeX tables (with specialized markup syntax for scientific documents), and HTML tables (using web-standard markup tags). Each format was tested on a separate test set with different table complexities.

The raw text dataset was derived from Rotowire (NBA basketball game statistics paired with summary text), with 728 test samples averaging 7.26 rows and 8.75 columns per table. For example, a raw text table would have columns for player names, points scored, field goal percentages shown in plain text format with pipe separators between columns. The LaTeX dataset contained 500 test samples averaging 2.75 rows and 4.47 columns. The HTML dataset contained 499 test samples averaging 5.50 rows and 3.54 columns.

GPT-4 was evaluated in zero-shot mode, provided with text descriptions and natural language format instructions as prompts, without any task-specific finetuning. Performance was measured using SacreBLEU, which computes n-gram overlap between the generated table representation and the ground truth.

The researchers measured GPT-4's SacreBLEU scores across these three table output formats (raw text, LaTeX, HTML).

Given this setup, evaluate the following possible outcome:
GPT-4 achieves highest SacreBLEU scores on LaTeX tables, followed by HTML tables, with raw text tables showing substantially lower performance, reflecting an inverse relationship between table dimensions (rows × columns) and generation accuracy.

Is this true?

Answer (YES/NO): NO